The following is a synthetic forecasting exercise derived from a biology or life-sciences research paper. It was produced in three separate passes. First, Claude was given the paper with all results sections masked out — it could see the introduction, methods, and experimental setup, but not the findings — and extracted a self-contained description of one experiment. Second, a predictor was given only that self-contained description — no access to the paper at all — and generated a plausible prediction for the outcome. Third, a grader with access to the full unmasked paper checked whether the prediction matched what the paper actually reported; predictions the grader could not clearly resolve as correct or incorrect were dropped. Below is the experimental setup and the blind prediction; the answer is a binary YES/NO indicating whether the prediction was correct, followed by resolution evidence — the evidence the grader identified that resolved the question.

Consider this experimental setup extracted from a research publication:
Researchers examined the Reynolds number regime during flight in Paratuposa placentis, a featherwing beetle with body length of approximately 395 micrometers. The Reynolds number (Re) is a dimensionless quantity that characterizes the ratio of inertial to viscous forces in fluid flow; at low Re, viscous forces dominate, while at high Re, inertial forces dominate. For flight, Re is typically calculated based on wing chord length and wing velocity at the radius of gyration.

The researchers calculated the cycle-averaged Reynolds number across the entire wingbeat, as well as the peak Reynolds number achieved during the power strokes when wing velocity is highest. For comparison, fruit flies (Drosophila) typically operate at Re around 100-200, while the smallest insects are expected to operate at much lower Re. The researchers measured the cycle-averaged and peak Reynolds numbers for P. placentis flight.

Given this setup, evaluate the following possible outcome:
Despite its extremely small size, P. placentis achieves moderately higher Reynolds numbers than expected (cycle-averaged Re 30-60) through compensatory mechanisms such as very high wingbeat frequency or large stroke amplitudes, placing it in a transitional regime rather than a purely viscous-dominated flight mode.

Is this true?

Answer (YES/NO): NO